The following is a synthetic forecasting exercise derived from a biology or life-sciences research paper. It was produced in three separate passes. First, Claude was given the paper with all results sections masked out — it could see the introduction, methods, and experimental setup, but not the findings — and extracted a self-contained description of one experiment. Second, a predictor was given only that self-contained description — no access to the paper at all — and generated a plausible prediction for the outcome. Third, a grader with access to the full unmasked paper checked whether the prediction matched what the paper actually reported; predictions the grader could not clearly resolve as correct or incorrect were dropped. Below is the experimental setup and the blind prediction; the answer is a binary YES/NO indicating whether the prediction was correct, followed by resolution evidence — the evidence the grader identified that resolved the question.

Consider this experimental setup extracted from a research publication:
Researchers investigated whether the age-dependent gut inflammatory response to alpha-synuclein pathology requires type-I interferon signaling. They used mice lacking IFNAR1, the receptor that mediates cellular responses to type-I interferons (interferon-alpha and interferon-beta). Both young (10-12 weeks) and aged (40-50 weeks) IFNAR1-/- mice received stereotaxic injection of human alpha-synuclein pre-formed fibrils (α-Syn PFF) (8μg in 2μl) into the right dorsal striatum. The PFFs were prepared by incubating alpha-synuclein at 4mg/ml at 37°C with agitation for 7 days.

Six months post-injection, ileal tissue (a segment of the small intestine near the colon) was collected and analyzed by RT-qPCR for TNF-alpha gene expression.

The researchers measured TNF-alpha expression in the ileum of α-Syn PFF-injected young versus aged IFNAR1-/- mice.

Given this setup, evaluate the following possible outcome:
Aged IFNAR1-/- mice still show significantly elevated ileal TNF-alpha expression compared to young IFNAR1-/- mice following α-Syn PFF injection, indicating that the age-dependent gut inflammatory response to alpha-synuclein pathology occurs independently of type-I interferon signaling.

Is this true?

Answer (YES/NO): NO